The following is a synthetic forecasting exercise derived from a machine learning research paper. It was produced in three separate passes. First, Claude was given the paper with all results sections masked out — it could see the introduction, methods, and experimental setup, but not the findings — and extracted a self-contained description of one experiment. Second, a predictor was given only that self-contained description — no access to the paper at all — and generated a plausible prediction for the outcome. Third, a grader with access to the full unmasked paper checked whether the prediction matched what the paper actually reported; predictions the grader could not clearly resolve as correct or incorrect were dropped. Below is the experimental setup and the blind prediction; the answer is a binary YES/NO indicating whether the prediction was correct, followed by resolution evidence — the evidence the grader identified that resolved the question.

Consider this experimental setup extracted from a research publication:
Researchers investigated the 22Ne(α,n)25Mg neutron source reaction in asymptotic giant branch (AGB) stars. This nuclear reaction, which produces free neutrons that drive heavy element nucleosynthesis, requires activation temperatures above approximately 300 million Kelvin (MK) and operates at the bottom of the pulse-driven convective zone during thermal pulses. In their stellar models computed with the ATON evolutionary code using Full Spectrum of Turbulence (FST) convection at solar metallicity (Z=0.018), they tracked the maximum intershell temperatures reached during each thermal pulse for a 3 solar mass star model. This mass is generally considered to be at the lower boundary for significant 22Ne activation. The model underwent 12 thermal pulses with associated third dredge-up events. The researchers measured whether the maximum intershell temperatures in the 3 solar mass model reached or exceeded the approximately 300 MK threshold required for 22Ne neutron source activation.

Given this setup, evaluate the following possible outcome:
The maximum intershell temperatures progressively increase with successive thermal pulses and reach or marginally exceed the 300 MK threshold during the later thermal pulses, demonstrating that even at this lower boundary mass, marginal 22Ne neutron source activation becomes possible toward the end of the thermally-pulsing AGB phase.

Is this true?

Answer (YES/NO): YES